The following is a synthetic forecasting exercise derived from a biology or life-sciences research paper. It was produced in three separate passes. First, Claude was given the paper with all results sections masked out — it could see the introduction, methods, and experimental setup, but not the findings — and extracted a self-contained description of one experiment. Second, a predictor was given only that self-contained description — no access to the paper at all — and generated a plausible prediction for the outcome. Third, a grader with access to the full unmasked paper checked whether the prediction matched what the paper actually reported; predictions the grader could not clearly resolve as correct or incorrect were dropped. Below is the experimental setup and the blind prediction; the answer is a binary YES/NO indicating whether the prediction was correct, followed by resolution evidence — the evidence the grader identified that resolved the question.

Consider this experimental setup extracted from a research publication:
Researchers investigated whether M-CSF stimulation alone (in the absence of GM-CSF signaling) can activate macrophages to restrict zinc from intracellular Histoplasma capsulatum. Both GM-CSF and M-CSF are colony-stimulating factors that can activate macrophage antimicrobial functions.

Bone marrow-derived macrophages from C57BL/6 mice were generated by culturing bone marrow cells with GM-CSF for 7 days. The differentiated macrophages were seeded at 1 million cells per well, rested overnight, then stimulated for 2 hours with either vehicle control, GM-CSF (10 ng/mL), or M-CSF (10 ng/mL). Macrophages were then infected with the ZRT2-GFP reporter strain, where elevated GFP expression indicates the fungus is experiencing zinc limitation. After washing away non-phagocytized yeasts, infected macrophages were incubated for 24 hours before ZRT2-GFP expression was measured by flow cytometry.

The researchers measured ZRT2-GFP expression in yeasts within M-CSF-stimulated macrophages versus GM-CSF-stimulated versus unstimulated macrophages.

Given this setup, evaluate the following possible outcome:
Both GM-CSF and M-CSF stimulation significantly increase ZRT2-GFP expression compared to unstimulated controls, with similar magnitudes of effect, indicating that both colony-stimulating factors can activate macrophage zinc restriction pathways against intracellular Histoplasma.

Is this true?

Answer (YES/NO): YES